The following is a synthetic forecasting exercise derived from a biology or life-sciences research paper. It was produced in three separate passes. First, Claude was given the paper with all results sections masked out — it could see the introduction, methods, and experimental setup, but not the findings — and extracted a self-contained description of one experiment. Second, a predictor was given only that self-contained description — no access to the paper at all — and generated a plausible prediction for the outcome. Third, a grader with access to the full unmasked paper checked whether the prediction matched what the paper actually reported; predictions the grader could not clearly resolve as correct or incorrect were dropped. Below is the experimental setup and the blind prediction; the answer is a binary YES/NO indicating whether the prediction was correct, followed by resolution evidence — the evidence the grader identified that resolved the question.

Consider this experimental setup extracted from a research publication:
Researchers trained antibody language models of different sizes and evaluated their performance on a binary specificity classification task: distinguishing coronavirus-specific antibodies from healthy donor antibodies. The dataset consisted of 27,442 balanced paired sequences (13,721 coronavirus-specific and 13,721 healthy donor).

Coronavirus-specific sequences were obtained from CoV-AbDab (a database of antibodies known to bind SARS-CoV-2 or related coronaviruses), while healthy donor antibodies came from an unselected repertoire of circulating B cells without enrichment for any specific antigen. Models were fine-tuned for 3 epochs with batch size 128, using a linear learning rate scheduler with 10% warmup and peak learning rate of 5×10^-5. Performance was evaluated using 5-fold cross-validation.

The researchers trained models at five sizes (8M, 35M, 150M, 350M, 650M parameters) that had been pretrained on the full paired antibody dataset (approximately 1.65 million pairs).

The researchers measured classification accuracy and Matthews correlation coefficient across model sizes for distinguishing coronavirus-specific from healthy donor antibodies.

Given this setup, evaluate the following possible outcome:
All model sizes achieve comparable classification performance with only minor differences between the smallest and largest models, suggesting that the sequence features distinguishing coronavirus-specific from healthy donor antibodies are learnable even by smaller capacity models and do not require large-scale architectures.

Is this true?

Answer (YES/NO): NO